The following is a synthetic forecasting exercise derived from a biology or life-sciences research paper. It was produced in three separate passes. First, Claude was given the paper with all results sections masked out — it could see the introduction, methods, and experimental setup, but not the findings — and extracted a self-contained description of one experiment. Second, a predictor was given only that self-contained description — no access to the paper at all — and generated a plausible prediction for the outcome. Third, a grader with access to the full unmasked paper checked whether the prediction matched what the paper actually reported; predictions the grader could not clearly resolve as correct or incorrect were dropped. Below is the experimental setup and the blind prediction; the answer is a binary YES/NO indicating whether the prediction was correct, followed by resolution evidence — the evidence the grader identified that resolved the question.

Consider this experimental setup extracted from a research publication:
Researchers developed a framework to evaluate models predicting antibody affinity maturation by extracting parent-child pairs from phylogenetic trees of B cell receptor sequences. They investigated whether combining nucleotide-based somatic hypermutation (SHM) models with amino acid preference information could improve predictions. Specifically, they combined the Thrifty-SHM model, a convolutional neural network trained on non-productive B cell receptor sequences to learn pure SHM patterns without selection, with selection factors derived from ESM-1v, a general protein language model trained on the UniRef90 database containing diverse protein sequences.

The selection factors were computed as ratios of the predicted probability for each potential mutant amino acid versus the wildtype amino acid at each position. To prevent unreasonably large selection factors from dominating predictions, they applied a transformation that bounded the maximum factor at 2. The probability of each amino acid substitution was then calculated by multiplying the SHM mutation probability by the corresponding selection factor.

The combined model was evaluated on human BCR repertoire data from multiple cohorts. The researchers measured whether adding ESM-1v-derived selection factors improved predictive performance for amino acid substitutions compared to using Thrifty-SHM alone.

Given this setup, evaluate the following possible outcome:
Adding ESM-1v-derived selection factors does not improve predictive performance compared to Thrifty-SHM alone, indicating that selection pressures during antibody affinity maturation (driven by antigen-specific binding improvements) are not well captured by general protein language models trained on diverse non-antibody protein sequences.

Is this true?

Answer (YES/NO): YES